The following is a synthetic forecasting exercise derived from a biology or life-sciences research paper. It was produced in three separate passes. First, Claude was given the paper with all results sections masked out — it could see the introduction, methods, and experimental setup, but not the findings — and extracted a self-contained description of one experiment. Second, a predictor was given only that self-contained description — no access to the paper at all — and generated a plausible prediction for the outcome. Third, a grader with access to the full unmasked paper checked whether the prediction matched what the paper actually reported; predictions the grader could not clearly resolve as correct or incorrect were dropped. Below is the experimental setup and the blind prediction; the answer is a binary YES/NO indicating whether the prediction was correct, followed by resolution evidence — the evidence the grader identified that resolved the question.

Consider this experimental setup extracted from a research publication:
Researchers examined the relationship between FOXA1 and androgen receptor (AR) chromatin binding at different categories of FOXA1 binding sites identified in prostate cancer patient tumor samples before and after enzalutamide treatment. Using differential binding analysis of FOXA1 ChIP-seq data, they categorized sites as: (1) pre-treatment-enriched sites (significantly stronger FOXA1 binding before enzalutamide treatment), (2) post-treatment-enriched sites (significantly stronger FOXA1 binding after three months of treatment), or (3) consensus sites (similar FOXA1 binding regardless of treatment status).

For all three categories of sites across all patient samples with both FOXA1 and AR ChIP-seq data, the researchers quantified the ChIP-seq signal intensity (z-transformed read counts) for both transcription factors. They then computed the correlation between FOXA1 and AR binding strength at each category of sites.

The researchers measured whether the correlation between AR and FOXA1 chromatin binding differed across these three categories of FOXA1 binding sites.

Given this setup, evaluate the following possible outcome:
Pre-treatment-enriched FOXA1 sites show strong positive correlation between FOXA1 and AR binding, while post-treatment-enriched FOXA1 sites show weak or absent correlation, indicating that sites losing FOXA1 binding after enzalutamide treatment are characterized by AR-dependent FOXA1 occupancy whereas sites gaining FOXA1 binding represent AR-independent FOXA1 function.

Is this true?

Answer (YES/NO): NO